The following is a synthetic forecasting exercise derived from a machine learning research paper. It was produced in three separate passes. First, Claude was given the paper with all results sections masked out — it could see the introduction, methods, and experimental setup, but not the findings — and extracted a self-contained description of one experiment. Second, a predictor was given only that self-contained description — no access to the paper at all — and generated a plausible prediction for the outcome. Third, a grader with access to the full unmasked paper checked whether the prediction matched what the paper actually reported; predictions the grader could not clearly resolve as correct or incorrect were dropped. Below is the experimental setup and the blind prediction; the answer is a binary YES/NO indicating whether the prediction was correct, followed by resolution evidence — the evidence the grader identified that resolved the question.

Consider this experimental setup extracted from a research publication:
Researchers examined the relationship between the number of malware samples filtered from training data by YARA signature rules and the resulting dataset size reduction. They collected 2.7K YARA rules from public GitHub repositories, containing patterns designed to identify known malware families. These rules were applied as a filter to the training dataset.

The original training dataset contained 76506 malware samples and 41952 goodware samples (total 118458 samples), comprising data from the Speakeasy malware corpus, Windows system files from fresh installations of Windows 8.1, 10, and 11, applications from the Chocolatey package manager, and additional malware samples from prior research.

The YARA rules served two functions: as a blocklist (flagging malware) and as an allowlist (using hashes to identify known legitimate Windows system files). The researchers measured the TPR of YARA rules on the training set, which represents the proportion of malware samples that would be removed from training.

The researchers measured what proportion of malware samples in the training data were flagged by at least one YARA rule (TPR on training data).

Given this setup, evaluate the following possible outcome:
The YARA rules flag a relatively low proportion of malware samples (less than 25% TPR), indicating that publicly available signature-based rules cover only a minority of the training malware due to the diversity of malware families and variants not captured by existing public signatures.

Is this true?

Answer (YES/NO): YES